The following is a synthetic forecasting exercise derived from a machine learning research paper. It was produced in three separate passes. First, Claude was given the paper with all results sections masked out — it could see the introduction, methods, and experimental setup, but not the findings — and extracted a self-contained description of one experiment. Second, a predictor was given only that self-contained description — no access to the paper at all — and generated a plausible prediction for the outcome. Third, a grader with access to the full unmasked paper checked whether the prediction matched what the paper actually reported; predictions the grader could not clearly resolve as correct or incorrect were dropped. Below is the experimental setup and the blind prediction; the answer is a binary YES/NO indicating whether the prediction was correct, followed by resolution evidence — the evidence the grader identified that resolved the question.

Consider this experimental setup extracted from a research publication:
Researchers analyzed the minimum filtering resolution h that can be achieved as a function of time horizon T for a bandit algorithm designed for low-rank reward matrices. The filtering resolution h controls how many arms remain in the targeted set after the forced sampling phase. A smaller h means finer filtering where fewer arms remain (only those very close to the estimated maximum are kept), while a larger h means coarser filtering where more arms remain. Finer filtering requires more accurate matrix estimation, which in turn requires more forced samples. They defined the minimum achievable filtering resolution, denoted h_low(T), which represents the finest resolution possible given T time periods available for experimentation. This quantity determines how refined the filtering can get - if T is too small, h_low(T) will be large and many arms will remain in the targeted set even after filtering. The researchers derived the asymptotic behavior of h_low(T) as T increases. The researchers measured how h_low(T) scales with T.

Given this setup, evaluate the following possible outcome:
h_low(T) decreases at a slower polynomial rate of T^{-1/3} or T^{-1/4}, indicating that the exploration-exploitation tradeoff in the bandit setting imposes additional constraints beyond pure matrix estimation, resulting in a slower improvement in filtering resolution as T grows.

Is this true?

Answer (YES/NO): NO